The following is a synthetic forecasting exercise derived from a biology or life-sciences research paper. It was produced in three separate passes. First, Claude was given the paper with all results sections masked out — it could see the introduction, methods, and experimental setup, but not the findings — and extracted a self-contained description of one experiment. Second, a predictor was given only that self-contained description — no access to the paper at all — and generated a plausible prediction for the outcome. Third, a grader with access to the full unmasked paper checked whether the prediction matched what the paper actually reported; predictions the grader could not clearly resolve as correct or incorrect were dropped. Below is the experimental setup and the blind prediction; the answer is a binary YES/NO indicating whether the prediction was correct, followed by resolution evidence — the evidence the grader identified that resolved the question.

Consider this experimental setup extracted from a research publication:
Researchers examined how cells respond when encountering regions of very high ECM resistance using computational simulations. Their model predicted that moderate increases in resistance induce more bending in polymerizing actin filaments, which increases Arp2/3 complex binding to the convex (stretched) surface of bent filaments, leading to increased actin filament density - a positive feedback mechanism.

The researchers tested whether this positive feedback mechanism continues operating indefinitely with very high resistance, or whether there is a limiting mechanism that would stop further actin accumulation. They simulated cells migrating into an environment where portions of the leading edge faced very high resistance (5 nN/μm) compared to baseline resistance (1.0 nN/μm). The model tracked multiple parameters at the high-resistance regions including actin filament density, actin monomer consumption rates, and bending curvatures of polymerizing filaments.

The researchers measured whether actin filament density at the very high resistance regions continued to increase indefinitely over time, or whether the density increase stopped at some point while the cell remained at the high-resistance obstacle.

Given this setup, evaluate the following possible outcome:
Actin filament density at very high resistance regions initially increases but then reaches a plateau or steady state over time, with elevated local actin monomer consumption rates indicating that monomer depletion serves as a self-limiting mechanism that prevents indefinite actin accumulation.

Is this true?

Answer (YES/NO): NO